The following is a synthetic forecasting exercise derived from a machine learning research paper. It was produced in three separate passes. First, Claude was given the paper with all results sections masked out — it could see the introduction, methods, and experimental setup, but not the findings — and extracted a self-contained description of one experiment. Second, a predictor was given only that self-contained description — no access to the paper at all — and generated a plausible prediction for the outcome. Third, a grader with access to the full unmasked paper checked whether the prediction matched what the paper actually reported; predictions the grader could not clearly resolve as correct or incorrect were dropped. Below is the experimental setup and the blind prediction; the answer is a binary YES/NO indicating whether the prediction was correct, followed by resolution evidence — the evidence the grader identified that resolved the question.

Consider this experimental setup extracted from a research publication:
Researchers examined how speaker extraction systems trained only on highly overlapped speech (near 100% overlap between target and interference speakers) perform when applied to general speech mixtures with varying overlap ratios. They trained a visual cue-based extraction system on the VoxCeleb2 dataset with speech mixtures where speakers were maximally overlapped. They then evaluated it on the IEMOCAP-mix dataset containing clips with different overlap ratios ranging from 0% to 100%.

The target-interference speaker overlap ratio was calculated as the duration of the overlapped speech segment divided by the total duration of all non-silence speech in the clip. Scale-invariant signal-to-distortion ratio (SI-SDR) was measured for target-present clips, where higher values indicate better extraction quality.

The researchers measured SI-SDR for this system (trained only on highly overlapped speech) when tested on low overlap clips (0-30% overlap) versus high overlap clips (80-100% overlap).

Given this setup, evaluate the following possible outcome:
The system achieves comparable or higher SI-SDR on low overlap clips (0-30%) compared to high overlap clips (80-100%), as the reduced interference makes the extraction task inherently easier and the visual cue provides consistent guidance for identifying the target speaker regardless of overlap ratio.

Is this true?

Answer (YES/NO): YES